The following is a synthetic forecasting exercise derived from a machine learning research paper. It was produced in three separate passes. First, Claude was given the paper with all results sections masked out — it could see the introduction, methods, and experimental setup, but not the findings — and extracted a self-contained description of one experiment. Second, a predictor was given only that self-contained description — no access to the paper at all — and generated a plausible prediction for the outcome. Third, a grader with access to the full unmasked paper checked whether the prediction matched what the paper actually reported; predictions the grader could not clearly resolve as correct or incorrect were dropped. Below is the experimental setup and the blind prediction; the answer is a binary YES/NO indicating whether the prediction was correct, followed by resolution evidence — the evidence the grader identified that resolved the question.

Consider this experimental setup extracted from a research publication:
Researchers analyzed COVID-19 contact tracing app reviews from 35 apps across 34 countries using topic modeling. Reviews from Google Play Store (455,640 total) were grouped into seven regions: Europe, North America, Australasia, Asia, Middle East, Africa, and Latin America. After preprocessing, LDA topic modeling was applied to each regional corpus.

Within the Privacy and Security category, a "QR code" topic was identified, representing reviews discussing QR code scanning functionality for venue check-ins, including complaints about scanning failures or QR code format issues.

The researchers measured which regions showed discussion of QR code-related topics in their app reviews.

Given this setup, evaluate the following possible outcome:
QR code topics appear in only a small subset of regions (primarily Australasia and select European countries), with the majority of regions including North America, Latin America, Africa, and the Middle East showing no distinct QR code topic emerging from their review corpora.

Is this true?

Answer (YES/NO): NO